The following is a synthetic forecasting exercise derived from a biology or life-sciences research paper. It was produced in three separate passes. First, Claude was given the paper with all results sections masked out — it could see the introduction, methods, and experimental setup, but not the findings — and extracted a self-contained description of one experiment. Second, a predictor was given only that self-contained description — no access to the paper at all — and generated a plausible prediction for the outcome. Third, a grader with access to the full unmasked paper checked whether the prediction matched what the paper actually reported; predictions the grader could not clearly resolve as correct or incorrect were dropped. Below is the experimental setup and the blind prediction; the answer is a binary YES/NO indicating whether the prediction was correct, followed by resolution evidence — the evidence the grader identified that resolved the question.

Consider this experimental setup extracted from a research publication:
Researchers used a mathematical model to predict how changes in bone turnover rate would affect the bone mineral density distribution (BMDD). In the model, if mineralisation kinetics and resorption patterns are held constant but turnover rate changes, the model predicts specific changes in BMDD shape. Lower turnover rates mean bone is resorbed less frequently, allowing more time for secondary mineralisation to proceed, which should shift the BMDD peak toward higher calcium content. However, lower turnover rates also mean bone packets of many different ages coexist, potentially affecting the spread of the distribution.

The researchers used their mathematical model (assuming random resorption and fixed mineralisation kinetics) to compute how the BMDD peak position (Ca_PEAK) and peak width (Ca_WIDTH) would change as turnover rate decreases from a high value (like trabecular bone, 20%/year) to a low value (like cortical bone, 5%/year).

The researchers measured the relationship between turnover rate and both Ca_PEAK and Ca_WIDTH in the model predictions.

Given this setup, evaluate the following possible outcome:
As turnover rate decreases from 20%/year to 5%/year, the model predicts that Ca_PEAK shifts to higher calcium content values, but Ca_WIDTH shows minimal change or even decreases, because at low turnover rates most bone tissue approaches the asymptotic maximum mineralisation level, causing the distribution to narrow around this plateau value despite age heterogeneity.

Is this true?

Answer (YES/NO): NO